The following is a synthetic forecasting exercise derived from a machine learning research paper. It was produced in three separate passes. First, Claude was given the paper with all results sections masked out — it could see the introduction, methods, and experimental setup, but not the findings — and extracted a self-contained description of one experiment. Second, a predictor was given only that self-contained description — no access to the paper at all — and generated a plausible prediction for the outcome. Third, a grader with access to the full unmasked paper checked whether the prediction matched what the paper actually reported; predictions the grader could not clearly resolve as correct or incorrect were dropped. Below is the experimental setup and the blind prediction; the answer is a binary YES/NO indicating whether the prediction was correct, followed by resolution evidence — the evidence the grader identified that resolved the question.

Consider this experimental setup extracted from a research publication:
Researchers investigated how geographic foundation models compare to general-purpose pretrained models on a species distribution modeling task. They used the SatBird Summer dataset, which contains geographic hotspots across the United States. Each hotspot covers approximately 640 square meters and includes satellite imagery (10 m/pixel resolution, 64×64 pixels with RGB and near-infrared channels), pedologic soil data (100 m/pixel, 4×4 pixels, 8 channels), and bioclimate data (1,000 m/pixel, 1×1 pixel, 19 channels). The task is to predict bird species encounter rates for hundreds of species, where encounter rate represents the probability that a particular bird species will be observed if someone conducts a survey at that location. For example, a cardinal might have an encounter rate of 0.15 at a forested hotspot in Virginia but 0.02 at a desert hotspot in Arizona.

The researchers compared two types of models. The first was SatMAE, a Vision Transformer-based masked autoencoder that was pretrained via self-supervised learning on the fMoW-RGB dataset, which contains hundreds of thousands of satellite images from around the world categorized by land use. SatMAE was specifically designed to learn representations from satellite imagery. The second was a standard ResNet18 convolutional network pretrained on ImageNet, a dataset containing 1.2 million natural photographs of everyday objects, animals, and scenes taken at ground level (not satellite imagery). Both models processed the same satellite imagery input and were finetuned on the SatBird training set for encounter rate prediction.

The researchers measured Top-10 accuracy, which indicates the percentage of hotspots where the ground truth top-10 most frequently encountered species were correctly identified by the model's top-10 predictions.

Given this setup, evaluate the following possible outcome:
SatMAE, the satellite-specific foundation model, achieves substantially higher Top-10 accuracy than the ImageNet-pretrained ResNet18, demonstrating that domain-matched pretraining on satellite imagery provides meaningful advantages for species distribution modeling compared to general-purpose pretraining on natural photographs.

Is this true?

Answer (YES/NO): NO